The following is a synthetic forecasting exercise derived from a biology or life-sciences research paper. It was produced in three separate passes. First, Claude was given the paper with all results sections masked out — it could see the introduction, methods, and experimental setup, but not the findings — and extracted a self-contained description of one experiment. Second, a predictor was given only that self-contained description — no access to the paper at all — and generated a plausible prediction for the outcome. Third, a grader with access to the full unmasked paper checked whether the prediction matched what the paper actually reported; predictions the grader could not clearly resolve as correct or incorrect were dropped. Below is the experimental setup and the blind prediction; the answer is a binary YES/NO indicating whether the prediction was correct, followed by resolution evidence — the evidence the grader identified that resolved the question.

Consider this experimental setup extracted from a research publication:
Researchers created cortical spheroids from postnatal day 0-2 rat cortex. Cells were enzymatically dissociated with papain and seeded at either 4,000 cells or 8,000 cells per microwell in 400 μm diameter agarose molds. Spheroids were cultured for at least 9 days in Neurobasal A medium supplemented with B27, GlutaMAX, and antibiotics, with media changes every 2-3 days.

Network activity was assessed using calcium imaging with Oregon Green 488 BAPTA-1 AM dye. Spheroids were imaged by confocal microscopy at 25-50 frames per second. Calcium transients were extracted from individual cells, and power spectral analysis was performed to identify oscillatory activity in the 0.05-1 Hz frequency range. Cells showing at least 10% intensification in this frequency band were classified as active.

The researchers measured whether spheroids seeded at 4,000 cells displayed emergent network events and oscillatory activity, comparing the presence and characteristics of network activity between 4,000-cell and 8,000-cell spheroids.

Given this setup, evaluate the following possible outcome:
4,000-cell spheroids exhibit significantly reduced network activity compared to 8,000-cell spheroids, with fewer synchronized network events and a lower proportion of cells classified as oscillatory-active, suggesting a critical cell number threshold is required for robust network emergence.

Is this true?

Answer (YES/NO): YES